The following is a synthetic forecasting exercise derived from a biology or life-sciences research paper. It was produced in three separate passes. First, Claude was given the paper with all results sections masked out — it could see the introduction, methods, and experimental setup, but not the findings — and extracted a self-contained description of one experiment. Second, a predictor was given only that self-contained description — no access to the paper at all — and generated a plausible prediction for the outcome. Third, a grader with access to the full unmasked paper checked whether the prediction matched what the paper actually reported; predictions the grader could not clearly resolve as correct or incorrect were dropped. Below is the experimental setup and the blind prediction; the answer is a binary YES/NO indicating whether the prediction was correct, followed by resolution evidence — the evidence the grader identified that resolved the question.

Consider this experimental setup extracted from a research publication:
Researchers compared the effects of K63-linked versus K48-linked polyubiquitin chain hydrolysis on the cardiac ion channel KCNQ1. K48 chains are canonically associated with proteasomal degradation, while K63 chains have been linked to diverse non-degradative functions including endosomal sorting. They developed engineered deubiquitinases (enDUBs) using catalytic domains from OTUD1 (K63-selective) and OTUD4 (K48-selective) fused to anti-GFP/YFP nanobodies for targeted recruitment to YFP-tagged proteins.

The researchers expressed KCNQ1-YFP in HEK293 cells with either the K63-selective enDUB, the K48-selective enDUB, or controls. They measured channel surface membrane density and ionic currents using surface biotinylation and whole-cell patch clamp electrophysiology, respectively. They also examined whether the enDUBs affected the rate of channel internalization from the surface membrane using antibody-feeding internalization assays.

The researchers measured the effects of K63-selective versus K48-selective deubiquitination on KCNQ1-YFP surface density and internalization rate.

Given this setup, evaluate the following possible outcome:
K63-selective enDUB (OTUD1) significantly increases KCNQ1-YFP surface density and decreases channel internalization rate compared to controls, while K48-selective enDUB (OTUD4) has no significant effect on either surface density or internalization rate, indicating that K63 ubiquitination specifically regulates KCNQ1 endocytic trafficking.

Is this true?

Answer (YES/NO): NO